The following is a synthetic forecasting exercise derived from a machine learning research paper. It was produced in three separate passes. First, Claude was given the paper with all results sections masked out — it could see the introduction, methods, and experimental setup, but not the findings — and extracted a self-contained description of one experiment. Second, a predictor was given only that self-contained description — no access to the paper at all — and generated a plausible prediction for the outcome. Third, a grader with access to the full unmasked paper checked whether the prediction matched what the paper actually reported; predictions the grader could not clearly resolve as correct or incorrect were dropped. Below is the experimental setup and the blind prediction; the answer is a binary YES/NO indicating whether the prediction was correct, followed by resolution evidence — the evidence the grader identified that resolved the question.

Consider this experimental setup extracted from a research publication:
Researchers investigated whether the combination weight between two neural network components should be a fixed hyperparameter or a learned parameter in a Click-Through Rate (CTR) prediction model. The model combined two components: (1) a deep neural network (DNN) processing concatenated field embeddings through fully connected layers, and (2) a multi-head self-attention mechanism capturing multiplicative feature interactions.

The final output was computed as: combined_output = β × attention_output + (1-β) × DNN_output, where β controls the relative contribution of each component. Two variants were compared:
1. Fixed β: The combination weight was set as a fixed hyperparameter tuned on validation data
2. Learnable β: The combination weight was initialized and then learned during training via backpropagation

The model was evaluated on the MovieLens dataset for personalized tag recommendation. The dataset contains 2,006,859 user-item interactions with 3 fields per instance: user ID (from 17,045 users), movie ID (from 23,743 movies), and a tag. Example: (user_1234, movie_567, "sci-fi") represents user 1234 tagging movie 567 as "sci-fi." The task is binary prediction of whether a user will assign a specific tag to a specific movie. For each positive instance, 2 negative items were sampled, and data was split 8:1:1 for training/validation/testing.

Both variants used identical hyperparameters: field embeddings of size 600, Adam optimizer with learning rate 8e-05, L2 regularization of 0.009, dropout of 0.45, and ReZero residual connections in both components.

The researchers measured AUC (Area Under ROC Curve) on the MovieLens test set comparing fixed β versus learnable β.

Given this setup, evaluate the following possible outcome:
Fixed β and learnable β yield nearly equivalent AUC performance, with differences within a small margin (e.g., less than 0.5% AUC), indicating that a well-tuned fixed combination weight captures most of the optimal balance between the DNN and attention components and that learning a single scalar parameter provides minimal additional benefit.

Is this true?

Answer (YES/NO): NO